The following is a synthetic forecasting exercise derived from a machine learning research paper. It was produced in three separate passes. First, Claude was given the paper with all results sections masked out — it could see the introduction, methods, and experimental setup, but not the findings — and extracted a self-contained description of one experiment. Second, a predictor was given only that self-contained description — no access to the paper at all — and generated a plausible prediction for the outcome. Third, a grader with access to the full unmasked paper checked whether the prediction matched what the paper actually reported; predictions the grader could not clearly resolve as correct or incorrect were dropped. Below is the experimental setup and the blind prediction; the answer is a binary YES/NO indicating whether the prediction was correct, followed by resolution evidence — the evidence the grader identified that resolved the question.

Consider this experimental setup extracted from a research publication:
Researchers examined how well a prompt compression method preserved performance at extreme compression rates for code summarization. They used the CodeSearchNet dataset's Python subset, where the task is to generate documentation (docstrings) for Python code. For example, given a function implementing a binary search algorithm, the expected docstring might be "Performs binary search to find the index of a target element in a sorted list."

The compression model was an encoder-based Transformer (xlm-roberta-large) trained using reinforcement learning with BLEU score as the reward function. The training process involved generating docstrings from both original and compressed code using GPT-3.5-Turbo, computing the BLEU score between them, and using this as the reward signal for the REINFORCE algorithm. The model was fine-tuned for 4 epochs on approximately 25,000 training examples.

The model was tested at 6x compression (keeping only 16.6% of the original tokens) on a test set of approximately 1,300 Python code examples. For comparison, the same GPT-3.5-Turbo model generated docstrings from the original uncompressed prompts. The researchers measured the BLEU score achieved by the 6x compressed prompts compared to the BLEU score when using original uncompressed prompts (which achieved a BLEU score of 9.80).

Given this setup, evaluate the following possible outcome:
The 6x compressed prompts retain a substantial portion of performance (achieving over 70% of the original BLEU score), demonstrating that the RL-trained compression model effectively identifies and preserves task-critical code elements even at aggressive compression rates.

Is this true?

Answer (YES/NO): NO